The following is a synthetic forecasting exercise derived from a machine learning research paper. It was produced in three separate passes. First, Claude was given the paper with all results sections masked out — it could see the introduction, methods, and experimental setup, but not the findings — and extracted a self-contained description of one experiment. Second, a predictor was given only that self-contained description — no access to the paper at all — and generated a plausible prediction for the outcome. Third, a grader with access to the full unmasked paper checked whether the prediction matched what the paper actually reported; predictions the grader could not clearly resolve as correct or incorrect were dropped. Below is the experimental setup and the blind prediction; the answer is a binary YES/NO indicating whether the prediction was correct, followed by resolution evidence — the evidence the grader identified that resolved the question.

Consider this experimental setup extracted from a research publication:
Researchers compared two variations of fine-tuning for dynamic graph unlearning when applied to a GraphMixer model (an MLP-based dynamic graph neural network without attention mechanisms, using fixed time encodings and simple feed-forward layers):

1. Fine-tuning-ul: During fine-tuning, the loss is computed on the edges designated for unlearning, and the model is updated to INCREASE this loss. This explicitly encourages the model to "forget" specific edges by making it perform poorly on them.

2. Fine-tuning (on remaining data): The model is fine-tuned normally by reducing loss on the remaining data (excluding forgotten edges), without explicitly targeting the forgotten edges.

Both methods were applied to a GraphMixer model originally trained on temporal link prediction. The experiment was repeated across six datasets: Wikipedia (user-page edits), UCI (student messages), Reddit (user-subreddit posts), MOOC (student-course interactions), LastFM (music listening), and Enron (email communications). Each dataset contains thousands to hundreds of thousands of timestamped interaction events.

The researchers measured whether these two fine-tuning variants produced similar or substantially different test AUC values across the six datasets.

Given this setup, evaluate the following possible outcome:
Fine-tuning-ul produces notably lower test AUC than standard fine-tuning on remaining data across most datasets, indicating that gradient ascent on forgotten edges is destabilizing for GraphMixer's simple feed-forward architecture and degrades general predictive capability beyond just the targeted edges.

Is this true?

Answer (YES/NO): NO